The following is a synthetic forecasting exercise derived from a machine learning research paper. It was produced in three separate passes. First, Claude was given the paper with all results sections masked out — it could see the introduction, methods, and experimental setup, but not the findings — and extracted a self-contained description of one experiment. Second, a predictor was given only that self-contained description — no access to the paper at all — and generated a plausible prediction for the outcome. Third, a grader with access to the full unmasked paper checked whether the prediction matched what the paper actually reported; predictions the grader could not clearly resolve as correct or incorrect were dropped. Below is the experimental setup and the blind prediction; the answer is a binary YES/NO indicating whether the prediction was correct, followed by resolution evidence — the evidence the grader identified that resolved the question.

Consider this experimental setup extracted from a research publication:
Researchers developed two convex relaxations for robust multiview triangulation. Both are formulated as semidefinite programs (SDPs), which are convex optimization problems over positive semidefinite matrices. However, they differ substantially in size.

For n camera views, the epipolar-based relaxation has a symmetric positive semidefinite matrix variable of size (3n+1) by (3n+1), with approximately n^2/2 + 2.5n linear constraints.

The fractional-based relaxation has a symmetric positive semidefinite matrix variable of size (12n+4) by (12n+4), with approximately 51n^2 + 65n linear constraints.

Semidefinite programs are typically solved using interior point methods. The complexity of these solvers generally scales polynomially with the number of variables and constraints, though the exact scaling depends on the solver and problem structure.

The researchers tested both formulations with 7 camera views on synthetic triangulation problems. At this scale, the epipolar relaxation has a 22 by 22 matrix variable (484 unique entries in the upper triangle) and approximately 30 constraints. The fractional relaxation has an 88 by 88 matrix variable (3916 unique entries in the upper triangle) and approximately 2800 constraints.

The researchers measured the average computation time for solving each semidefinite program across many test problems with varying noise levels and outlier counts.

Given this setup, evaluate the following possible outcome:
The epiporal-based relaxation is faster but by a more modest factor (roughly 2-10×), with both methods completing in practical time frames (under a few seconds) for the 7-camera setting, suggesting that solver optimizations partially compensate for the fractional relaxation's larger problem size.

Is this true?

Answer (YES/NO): NO